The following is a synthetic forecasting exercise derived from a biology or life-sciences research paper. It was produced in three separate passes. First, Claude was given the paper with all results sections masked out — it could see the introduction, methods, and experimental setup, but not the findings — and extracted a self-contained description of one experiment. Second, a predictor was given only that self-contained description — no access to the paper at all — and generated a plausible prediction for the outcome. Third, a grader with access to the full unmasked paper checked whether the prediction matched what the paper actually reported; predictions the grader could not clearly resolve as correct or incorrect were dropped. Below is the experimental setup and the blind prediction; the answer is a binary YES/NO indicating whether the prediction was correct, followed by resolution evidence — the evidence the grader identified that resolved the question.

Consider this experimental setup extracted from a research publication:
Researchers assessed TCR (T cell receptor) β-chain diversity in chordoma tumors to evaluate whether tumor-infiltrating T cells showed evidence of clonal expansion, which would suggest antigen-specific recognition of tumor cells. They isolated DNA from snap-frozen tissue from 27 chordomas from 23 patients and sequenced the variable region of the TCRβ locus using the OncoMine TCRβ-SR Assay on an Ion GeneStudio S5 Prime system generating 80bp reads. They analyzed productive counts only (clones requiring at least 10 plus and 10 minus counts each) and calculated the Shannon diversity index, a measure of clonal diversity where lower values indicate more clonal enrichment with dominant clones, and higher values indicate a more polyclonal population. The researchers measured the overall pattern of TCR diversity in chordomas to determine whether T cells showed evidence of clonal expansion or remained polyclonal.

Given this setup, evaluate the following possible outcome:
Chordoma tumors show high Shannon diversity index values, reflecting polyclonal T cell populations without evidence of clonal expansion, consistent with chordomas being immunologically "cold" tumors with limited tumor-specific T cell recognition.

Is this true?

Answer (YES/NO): NO